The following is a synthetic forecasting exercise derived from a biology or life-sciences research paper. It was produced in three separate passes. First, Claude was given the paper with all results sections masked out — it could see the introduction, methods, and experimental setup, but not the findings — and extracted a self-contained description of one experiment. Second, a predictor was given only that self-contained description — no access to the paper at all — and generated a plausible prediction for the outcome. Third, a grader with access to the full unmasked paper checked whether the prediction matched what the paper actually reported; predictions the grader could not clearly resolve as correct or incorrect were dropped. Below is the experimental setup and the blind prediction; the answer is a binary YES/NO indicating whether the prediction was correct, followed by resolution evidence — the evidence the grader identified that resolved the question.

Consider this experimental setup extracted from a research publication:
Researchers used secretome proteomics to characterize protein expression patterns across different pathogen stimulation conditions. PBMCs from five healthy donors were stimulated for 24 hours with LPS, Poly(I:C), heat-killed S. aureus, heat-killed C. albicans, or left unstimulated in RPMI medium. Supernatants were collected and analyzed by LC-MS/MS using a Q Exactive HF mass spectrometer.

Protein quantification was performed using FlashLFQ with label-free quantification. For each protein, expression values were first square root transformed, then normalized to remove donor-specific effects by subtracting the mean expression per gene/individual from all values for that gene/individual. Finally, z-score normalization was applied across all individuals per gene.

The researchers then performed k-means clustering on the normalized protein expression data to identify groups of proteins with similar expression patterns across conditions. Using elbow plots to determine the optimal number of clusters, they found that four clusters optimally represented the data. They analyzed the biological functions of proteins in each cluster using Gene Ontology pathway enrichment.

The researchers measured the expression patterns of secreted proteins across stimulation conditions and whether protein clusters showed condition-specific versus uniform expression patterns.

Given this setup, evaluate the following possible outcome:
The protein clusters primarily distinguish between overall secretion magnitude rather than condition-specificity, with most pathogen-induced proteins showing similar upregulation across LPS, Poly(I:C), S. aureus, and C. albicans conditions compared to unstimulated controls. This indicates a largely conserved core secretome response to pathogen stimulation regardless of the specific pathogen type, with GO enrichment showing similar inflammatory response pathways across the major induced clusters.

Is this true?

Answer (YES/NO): NO